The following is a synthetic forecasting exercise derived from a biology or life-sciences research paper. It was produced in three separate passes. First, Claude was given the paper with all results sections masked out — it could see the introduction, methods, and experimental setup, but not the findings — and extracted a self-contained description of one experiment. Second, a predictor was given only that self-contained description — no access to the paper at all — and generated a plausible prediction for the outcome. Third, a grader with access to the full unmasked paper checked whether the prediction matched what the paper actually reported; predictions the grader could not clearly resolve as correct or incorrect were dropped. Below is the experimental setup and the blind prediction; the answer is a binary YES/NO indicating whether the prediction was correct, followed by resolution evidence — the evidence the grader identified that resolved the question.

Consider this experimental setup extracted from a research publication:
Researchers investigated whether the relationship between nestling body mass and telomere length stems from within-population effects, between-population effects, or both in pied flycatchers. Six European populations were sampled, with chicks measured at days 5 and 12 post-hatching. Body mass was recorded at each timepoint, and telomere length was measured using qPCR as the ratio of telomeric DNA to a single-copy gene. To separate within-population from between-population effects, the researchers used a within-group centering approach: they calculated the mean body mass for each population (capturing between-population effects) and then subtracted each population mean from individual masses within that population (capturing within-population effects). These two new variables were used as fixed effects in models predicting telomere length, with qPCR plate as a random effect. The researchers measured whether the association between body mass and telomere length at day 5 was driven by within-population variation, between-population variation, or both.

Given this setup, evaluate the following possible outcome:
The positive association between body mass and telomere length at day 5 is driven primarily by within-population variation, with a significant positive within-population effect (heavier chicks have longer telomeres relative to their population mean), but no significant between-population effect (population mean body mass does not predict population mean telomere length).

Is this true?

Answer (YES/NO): NO